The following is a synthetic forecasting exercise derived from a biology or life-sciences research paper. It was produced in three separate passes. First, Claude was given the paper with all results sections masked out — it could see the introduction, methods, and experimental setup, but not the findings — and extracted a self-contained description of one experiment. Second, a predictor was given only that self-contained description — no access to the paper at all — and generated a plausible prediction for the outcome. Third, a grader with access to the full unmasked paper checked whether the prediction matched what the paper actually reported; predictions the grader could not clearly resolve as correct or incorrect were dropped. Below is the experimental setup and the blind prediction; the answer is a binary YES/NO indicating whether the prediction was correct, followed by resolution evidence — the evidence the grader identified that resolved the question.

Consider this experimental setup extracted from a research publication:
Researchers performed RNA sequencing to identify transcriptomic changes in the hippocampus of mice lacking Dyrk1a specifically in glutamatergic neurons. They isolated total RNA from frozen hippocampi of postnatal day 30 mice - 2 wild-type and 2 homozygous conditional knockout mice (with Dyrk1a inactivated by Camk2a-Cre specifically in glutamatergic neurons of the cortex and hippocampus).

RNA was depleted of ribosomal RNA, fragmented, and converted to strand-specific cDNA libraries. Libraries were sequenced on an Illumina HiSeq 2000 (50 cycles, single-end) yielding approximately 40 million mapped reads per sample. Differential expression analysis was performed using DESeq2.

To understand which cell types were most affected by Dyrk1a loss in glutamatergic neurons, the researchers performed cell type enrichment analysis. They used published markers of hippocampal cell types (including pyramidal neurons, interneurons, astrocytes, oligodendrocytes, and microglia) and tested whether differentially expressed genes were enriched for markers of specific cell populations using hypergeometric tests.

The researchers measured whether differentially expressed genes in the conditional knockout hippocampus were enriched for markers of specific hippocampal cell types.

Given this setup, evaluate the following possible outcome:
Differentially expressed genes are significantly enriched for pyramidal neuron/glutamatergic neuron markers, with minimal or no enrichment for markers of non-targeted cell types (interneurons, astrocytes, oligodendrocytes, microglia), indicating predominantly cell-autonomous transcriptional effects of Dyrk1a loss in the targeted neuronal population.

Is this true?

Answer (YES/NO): NO